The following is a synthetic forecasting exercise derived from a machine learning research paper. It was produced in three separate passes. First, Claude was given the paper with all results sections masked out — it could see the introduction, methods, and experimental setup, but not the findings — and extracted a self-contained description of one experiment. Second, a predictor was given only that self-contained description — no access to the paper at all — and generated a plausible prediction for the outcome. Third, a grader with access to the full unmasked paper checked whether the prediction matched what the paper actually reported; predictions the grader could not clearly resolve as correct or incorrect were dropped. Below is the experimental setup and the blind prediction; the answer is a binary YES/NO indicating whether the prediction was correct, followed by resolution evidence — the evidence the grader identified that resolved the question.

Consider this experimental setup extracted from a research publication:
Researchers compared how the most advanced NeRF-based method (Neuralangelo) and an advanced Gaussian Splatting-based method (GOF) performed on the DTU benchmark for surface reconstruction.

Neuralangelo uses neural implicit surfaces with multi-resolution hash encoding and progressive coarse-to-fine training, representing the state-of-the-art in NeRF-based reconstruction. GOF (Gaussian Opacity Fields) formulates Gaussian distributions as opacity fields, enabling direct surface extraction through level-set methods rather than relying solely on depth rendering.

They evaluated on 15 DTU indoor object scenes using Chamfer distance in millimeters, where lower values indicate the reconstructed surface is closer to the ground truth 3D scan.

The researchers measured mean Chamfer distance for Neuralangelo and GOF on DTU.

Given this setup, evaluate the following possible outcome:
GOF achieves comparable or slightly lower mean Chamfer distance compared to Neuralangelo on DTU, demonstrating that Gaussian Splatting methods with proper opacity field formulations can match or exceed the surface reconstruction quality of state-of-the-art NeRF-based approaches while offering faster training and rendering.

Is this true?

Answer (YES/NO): NO